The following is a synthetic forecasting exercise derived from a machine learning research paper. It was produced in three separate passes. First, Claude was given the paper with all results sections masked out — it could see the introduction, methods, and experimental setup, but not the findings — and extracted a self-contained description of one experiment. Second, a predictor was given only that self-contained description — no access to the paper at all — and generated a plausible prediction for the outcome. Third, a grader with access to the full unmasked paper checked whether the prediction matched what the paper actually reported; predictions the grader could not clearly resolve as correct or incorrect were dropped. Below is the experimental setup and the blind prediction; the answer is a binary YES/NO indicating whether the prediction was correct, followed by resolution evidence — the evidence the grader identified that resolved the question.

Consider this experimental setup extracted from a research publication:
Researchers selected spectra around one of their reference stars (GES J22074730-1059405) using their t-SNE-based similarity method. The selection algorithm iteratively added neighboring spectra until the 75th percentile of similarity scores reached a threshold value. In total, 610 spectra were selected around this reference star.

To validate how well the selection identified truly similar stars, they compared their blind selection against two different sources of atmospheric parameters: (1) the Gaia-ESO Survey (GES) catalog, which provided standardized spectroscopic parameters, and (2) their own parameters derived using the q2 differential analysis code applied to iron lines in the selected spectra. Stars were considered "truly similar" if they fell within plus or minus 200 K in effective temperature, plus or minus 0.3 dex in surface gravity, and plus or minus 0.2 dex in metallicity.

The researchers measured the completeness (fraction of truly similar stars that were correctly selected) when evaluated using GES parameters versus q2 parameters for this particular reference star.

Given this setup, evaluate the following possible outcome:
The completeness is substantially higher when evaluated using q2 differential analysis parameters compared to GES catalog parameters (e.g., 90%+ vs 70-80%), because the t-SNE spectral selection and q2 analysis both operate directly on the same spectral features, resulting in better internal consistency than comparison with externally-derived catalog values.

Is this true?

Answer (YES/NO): YES